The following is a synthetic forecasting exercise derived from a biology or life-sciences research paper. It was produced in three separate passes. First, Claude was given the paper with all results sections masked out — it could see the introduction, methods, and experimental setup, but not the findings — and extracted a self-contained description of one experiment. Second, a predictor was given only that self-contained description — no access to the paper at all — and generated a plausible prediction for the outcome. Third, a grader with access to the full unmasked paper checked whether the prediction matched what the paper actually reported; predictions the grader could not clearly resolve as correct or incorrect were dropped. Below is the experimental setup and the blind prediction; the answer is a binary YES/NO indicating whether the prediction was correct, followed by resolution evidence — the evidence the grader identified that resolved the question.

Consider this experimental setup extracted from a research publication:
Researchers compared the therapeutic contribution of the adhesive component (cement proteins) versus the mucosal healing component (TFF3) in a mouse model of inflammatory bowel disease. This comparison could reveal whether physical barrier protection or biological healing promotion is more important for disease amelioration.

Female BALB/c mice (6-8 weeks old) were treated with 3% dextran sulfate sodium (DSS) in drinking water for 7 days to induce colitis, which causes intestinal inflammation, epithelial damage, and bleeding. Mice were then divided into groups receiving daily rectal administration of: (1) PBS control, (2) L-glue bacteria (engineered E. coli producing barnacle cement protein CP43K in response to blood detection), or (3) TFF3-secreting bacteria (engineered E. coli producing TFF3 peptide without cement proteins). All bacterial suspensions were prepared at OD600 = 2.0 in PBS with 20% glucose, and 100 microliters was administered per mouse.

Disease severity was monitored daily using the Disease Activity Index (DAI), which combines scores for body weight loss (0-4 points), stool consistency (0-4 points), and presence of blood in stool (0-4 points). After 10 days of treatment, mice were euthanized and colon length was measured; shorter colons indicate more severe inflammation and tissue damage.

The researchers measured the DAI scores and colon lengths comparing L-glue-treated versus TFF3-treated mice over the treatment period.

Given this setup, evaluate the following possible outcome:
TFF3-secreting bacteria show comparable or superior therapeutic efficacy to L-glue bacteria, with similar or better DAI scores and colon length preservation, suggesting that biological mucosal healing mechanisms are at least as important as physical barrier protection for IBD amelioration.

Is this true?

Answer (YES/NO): NO